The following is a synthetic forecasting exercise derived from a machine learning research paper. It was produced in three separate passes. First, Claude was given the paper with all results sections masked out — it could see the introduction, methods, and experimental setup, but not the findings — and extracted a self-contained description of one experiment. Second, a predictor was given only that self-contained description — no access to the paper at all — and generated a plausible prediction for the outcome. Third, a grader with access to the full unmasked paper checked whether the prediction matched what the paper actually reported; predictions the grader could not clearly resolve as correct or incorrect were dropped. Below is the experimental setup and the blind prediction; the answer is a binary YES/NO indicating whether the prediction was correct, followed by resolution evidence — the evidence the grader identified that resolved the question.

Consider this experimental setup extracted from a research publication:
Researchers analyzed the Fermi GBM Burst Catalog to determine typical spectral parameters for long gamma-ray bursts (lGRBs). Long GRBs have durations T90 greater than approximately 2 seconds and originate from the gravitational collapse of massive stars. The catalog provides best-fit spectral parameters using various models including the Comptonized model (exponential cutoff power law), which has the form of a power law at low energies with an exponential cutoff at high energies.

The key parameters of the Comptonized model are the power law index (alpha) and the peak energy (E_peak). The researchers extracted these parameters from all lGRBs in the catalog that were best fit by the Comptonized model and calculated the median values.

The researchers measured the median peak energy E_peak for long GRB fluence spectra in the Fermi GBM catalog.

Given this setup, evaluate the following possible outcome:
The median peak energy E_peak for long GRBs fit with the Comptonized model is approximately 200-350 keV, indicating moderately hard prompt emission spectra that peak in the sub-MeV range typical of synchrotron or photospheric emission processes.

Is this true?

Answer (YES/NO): NO